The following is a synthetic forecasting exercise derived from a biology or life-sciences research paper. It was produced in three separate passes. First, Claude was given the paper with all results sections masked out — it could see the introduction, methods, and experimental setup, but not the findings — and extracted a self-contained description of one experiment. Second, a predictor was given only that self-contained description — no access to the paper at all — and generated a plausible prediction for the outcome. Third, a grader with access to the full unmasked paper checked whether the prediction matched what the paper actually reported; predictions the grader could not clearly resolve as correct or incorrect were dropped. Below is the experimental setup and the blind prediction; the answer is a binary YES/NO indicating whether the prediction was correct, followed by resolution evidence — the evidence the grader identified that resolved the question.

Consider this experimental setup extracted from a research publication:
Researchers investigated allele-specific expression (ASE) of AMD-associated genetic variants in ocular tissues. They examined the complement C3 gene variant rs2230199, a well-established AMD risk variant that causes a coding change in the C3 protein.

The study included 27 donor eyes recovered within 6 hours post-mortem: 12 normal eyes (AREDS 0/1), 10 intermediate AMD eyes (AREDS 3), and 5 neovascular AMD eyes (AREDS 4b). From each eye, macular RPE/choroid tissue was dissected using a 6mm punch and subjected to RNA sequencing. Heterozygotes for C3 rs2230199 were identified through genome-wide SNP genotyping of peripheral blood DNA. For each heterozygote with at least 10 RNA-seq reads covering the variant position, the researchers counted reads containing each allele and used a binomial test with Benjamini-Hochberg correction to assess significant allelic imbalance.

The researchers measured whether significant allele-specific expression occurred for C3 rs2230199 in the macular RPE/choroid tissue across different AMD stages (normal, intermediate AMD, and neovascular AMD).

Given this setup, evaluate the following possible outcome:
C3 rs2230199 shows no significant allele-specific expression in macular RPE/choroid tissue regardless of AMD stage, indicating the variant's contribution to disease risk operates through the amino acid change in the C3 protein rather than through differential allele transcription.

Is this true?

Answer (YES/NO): NO